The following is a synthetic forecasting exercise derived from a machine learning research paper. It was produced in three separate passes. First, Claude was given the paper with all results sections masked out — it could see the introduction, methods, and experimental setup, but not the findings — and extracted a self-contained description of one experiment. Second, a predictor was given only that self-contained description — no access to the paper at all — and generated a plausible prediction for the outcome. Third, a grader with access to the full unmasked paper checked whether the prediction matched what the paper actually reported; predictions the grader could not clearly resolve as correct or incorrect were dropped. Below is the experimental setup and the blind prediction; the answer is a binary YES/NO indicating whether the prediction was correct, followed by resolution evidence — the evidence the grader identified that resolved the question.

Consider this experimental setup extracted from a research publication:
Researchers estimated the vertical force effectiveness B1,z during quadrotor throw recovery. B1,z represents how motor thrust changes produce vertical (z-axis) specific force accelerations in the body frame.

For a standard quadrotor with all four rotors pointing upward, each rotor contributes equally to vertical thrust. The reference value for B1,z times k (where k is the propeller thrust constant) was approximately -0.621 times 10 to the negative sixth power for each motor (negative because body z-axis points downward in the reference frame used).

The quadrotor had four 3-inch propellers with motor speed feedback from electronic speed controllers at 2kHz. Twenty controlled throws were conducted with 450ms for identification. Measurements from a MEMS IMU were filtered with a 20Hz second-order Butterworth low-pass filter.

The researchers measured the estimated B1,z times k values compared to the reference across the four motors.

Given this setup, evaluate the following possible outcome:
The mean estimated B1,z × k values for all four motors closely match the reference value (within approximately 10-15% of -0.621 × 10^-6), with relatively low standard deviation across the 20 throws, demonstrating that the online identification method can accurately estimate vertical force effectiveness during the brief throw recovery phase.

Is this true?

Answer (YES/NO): NO